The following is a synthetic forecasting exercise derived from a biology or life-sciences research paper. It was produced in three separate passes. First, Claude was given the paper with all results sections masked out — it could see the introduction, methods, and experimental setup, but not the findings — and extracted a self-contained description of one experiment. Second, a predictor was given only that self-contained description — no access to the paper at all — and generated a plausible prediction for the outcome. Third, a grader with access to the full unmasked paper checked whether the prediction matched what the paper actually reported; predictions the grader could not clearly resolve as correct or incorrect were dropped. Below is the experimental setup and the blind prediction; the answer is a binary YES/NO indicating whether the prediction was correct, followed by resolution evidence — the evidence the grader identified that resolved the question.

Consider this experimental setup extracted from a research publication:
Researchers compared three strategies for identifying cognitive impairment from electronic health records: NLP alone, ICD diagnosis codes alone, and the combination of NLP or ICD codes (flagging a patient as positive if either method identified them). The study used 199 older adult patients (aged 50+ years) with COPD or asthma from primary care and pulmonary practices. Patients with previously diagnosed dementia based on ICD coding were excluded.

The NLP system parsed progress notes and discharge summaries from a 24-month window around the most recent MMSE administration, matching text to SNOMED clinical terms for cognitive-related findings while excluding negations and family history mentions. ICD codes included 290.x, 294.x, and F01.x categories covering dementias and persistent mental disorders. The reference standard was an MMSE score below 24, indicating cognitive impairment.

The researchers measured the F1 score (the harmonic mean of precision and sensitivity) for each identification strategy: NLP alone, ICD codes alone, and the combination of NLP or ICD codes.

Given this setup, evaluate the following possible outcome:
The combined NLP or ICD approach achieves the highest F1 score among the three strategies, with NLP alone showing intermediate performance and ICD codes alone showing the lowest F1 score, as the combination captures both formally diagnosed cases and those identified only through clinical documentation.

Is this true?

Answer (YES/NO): NO